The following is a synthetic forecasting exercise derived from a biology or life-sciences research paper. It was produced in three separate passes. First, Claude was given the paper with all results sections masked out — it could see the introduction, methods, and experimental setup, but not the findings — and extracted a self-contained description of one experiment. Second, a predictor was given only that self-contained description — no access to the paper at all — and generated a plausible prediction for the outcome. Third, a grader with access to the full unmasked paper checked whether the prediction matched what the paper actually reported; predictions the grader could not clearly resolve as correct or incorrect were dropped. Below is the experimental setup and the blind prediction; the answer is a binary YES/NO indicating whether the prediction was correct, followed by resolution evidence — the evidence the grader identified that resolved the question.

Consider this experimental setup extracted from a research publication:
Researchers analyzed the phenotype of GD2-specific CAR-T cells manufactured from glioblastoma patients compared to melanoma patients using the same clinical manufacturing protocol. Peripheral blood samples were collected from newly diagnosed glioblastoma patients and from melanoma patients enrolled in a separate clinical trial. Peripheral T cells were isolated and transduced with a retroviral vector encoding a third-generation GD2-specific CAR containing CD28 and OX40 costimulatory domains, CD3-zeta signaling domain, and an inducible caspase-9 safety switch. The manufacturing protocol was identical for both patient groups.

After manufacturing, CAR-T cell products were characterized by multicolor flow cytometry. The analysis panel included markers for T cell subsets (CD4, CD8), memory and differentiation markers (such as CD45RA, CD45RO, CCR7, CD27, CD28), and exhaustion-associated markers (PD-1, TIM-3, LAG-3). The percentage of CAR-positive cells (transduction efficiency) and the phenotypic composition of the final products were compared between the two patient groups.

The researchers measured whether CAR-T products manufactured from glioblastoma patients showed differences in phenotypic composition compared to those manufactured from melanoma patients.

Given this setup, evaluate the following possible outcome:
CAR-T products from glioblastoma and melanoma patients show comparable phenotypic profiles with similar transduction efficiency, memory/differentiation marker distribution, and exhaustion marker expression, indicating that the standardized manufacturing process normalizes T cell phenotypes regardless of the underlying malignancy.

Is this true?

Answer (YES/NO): NO